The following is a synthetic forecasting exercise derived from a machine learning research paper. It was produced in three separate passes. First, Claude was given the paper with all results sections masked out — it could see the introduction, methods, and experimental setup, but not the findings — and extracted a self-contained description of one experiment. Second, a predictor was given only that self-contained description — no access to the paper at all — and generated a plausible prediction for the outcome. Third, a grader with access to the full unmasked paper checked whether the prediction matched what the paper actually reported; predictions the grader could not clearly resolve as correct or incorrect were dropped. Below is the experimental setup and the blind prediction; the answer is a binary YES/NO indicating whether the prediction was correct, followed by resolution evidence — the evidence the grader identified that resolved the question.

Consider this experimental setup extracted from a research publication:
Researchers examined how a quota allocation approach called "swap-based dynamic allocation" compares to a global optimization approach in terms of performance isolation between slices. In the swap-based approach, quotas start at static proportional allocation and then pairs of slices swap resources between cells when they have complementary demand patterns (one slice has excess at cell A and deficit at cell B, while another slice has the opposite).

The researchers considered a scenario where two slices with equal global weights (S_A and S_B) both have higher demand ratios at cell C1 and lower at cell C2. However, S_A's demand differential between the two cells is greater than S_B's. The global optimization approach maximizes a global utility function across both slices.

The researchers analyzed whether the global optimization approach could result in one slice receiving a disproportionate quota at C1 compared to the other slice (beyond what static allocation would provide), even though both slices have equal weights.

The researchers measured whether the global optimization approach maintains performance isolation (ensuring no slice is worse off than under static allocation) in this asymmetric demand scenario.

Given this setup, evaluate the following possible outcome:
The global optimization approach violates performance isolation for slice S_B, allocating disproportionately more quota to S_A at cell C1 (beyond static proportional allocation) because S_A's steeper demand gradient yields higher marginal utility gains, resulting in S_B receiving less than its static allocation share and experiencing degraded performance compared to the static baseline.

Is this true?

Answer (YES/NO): YES